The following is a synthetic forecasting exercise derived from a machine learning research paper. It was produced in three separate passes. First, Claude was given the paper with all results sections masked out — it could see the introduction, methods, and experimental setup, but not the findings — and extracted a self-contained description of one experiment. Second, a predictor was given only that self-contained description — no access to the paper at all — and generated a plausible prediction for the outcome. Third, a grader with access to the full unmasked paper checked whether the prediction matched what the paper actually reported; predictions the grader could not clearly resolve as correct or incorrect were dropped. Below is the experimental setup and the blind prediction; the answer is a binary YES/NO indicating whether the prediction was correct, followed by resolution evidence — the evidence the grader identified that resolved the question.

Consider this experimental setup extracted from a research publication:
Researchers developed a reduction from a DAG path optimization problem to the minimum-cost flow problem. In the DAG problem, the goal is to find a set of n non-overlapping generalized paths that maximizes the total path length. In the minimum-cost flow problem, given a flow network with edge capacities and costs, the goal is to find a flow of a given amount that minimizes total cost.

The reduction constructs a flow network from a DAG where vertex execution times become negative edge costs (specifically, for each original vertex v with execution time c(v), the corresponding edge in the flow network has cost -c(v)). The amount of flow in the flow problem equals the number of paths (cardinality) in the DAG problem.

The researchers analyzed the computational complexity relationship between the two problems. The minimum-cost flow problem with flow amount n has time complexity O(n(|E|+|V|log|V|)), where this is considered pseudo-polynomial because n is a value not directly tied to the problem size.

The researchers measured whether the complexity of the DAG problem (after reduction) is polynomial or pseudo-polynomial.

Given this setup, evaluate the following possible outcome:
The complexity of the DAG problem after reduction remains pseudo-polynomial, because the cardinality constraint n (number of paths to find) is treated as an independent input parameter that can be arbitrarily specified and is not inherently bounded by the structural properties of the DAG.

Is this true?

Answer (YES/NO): NO